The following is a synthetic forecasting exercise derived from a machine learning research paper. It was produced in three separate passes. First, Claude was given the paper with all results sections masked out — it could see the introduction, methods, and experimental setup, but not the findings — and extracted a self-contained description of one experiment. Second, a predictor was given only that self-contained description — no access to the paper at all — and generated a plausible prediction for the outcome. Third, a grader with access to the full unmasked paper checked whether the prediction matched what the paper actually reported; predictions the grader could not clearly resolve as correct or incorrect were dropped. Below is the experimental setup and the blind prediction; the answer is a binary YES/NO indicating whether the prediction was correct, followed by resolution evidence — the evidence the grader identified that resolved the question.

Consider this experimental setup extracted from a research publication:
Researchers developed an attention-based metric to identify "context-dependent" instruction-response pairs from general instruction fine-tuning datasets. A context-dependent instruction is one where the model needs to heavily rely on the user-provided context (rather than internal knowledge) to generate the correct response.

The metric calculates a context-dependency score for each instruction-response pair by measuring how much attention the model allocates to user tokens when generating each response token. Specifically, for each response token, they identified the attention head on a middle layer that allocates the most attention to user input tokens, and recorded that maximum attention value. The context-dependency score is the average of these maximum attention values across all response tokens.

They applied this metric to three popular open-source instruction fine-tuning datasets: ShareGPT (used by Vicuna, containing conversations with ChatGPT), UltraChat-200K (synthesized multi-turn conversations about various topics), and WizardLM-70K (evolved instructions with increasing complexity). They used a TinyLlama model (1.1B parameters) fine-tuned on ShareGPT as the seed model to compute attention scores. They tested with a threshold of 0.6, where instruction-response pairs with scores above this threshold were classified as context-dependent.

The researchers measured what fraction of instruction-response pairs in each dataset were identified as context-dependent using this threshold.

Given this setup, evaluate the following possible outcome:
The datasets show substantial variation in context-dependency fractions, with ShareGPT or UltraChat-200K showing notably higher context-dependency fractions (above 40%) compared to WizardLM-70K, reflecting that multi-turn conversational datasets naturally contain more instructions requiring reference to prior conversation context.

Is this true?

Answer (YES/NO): NO